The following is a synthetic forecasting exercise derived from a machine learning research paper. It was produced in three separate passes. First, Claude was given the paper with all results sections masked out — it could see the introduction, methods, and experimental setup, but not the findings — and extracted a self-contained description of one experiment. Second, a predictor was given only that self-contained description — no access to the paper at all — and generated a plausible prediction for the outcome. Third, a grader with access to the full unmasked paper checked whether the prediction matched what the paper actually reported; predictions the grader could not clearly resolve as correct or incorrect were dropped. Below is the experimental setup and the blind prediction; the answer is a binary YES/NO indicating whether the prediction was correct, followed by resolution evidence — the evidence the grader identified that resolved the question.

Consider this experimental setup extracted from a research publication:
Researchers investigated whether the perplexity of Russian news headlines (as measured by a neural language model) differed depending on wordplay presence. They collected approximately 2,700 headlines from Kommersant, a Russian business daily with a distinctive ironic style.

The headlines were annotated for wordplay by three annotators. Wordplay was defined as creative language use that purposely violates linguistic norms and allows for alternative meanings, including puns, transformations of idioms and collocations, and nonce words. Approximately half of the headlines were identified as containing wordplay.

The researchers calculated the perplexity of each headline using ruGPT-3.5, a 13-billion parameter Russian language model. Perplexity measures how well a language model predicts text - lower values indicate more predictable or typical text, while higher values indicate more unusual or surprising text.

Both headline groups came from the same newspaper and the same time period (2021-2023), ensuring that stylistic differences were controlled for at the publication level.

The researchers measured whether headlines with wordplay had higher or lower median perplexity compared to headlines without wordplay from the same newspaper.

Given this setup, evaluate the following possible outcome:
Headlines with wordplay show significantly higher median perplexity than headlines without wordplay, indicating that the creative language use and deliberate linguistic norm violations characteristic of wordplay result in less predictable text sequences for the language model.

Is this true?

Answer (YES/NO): YES